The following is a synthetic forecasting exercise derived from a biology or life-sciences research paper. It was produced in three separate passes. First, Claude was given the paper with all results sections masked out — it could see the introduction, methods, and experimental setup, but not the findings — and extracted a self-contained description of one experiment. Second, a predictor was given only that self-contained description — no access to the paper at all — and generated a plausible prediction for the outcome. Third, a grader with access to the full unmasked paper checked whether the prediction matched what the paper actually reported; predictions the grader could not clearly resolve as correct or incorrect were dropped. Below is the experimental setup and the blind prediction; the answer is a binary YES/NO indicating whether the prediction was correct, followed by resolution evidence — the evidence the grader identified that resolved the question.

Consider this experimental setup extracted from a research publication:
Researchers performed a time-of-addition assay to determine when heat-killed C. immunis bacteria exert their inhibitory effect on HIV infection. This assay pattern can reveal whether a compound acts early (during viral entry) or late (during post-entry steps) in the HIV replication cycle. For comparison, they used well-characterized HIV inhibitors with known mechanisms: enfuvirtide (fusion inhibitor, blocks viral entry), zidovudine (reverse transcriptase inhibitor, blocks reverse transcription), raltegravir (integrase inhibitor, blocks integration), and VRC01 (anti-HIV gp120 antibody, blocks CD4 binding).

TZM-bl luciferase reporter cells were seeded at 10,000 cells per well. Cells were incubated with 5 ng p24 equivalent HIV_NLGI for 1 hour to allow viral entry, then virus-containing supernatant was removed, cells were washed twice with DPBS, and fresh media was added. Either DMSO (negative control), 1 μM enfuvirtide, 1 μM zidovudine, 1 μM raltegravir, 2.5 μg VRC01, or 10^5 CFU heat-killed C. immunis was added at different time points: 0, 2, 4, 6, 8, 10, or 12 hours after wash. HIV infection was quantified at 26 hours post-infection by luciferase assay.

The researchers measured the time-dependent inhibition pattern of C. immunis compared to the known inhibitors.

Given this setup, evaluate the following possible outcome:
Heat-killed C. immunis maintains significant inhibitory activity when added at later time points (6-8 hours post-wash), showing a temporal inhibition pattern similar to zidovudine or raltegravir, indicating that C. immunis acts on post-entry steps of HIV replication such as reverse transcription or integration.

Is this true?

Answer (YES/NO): YES